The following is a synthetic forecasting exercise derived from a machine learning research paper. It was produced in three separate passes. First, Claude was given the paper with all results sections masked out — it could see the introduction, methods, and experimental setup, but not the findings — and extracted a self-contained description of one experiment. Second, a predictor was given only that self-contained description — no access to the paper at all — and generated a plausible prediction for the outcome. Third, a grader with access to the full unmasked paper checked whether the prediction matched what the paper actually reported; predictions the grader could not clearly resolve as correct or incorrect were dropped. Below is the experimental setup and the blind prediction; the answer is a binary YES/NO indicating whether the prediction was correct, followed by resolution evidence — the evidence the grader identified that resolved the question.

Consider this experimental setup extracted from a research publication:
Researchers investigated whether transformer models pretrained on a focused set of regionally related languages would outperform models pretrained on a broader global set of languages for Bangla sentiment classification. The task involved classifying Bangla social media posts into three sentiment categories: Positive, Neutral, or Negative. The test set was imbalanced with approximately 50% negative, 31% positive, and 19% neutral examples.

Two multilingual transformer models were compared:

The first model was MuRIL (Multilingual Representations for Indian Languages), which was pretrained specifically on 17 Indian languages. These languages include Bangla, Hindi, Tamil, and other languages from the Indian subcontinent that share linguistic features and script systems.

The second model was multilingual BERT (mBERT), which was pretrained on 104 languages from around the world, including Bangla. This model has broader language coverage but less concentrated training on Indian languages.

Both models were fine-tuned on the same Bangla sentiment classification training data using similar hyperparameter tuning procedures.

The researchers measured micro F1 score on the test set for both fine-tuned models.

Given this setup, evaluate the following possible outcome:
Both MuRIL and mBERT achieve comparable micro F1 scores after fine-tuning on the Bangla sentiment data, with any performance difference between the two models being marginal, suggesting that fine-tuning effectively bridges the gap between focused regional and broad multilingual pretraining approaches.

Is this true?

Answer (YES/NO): NO